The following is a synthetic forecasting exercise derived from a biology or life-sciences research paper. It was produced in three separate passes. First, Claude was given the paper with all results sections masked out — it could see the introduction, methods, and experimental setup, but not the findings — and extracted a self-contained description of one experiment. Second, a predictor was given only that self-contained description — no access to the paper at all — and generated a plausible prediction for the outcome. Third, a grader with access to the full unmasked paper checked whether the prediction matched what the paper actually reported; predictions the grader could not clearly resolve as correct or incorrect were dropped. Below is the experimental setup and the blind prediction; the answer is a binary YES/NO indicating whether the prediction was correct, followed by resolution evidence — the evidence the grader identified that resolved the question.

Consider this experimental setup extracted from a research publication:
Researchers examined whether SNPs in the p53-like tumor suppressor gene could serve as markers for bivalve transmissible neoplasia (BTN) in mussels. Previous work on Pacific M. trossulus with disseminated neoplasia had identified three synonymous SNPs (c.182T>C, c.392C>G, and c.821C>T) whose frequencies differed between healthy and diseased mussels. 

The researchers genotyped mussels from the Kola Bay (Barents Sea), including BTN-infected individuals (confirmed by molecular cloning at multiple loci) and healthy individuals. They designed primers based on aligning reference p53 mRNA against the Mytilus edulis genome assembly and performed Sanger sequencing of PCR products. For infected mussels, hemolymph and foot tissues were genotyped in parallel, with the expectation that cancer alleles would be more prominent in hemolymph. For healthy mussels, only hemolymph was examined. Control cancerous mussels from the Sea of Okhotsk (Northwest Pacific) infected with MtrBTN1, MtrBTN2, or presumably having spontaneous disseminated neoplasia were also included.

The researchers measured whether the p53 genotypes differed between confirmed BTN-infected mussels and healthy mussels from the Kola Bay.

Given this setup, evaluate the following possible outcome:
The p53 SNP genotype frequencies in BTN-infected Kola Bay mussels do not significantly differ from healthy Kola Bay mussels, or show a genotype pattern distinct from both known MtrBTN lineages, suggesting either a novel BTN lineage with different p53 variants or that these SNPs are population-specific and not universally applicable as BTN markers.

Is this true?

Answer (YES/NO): NO